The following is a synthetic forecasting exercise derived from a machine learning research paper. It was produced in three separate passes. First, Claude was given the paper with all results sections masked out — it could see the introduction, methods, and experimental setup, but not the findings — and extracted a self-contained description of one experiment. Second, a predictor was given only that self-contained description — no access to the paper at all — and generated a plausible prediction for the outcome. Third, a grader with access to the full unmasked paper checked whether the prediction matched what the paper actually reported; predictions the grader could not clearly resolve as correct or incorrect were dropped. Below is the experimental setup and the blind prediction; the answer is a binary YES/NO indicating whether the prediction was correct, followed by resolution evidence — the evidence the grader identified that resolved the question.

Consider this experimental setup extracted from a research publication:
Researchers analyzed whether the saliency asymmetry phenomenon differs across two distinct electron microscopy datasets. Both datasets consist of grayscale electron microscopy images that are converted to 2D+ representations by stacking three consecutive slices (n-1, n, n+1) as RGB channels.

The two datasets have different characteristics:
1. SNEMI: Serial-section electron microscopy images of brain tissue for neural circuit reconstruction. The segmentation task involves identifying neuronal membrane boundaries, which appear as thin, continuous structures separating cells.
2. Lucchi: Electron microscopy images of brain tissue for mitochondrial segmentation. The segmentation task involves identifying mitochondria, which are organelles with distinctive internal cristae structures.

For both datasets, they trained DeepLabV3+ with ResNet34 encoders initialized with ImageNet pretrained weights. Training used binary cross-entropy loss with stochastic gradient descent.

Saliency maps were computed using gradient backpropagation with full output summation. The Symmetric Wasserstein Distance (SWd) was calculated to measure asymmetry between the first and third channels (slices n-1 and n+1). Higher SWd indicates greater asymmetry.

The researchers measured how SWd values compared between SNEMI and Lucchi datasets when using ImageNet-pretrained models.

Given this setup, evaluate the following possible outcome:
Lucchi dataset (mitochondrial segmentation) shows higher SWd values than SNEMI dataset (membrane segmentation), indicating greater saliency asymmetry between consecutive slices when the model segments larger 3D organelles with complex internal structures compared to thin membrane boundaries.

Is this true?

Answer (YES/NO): NO